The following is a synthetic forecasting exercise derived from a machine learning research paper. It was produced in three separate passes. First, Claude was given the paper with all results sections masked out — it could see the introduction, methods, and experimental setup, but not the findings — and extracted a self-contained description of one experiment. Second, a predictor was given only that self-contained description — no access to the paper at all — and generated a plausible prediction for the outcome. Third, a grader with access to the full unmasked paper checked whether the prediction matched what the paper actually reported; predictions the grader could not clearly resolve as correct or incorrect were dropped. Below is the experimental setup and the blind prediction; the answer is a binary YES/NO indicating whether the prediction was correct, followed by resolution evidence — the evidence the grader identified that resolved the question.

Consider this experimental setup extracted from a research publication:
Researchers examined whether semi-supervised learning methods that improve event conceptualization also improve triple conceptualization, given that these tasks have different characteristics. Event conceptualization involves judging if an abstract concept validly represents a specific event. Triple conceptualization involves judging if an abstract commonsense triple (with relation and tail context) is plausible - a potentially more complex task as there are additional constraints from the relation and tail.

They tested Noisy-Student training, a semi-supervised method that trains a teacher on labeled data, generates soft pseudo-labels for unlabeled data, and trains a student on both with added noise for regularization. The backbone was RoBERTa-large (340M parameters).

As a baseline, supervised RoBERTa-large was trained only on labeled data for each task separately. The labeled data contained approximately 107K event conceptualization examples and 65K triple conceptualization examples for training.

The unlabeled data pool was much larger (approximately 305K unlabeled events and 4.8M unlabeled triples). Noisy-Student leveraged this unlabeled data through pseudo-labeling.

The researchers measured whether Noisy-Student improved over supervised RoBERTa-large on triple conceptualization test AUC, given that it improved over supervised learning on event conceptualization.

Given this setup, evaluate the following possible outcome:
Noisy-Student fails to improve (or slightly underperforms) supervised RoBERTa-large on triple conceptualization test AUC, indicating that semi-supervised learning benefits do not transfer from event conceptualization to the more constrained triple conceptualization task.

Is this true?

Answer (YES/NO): YES